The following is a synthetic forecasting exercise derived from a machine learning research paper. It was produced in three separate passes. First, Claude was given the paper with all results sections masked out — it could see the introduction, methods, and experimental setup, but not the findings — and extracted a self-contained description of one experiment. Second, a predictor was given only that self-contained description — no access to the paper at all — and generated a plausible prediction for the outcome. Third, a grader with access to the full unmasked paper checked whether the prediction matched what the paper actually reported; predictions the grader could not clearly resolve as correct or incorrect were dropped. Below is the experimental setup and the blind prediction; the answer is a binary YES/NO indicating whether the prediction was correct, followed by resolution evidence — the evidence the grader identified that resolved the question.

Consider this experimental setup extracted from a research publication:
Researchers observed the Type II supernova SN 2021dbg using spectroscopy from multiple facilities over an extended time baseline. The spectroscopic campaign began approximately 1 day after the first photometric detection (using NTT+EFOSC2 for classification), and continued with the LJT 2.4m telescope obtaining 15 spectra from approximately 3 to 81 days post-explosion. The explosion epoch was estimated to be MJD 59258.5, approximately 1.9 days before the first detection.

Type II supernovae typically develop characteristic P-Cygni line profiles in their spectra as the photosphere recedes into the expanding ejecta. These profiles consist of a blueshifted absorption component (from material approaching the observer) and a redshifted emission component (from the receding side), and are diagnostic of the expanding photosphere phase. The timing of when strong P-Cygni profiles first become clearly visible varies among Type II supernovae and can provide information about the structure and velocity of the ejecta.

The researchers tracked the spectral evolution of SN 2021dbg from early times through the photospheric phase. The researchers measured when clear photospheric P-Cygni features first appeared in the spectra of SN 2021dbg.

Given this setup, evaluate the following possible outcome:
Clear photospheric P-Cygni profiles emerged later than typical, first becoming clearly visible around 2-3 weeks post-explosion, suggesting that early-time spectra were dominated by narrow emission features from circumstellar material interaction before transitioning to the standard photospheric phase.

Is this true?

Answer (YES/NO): NO